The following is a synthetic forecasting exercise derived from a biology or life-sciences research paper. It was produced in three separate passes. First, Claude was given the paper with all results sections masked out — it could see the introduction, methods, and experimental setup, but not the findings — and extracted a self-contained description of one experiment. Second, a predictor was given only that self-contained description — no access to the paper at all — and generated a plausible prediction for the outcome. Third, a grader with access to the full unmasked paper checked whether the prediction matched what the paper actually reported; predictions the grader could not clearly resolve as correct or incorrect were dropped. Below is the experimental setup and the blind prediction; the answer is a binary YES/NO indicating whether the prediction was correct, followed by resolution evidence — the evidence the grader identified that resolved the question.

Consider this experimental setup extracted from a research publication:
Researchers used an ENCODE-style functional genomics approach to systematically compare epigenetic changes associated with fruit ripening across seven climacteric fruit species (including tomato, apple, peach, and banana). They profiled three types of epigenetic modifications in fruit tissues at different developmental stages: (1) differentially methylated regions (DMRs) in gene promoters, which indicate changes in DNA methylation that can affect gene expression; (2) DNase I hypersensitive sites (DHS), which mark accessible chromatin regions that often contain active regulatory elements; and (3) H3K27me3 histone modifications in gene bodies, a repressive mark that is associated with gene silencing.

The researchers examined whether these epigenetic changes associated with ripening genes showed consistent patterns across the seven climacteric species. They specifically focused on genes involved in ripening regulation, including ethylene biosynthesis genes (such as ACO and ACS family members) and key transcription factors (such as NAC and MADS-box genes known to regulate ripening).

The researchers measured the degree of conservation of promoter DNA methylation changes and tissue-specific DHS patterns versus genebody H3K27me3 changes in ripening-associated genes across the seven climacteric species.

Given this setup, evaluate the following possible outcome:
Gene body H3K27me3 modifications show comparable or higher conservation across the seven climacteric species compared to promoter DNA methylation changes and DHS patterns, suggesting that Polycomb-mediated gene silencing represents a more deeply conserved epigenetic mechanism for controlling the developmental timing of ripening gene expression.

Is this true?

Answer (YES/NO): YES